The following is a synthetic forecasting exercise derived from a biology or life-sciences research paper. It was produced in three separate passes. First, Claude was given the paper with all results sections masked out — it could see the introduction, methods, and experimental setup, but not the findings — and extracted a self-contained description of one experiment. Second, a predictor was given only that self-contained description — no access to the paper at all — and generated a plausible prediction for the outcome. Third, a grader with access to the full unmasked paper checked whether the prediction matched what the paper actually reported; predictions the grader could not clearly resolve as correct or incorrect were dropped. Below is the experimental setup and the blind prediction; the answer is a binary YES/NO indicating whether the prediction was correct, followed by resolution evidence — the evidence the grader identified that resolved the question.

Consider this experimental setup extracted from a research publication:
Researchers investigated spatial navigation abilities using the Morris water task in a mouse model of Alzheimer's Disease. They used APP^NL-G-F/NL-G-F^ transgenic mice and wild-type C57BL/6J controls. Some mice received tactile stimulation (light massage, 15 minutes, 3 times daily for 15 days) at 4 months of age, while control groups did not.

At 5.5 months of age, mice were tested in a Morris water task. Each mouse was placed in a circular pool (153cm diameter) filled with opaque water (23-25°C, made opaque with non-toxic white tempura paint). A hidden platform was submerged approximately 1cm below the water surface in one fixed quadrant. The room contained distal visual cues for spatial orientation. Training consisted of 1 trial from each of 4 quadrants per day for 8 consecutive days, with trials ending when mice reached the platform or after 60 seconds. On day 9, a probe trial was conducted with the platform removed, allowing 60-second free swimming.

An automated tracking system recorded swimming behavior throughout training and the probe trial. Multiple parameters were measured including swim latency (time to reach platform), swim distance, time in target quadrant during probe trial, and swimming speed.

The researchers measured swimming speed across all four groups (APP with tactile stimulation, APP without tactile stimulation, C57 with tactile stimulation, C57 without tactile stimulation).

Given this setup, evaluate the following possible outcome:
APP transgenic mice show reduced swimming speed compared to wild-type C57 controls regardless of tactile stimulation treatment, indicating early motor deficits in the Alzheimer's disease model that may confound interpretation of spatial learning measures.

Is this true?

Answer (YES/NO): NO